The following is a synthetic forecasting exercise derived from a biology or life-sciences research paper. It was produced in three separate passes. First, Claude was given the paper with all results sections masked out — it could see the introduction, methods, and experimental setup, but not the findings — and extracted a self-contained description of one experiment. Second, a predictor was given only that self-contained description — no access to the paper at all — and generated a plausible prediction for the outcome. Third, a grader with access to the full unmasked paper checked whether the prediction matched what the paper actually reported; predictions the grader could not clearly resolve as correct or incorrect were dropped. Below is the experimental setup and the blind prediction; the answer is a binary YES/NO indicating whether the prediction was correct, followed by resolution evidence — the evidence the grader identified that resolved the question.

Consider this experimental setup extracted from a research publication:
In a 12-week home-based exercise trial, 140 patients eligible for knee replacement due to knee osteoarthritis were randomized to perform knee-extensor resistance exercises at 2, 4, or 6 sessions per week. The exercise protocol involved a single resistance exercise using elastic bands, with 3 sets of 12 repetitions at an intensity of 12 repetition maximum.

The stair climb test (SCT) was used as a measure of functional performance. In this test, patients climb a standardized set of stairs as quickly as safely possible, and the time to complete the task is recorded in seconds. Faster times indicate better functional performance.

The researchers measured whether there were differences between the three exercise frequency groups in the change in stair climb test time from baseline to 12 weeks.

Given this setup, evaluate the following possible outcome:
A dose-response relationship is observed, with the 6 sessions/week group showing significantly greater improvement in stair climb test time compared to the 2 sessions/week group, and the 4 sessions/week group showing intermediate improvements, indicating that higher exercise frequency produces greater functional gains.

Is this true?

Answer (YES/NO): NO